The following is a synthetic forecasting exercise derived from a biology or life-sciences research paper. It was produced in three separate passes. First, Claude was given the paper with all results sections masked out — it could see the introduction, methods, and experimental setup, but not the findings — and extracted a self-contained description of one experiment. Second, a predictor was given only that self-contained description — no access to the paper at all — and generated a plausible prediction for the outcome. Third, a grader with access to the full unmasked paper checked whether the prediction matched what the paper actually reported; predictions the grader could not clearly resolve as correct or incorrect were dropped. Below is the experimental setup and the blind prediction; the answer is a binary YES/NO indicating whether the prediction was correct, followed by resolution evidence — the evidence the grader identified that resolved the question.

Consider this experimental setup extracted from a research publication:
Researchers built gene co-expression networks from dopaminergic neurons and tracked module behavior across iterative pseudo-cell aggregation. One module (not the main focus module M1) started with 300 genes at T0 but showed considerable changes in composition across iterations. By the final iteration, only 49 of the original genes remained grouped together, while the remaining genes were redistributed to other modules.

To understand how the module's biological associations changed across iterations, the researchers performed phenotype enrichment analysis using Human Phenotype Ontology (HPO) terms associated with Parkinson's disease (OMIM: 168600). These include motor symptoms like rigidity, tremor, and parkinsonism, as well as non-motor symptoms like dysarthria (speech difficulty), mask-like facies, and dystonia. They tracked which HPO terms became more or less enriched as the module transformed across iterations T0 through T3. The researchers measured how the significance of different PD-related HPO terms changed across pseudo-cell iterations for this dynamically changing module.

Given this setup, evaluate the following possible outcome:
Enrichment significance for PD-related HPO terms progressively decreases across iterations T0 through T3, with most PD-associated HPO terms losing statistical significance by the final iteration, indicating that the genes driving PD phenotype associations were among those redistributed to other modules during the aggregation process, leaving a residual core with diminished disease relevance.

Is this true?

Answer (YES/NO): NO